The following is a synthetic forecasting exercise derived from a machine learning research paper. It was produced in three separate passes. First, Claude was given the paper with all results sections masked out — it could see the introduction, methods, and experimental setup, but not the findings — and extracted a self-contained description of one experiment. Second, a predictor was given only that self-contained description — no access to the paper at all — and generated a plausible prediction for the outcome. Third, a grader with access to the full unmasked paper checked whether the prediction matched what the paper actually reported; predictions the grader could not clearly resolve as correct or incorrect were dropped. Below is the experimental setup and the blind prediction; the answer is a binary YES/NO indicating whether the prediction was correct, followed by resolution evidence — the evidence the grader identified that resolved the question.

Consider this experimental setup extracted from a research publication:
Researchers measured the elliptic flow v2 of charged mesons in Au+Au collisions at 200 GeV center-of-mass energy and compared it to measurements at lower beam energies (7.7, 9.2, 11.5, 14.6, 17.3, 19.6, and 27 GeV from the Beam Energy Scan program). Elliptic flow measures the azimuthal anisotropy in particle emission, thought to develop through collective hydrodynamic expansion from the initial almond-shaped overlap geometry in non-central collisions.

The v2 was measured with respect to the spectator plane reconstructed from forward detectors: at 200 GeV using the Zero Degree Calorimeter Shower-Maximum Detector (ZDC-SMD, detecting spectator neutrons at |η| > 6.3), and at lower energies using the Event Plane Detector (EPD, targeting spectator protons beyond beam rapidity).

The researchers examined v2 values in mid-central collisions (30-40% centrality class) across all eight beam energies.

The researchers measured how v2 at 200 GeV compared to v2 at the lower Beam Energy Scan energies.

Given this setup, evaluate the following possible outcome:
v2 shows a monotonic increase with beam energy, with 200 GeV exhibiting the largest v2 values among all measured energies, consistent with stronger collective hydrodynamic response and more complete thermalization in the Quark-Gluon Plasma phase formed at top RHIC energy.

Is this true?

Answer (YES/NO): YES